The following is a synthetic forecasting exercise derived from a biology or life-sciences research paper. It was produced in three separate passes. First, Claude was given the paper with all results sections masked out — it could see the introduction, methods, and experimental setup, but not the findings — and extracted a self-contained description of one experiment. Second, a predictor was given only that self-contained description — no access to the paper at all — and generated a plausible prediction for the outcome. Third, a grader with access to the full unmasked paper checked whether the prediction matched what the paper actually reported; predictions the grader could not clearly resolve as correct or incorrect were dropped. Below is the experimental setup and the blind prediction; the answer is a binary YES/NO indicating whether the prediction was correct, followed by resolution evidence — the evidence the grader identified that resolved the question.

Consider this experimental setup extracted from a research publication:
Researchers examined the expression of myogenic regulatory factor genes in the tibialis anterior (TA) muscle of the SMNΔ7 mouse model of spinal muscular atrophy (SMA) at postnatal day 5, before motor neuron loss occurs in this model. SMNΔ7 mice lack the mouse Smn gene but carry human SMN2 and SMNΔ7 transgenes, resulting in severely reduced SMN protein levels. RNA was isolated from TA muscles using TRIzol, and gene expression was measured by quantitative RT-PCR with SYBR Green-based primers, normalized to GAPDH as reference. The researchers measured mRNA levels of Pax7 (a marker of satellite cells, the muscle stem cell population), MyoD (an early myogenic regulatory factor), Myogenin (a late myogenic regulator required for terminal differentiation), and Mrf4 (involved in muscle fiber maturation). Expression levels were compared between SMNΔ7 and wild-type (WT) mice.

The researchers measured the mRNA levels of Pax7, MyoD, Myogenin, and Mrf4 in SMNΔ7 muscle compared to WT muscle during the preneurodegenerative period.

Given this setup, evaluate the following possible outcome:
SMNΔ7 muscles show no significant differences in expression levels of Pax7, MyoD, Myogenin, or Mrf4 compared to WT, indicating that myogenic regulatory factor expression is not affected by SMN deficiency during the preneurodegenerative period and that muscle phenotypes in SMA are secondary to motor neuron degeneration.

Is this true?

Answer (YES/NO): NO